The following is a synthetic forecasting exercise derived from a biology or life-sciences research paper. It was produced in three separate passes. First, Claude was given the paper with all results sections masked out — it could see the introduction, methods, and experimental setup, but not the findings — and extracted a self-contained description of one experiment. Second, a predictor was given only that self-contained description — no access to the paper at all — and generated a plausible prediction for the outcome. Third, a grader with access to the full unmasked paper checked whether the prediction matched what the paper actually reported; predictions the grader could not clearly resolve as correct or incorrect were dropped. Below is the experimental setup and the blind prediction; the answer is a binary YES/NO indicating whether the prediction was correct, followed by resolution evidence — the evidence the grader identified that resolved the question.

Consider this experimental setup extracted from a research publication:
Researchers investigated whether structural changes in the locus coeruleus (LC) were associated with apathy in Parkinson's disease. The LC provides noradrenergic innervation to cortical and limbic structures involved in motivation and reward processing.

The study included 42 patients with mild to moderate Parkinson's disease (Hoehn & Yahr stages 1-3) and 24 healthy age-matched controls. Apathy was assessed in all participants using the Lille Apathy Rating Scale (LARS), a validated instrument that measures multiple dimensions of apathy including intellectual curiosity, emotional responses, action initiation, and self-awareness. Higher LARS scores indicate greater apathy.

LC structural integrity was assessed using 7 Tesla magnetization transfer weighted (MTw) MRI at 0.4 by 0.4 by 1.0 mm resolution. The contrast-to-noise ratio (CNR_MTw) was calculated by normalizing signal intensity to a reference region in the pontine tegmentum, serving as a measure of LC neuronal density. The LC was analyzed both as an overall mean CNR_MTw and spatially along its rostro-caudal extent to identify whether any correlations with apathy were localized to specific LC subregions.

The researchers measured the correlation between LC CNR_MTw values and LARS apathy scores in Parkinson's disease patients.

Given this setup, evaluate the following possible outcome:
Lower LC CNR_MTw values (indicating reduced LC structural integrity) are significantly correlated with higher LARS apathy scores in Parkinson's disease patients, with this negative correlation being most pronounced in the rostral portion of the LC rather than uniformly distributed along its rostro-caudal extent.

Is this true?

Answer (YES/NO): NO